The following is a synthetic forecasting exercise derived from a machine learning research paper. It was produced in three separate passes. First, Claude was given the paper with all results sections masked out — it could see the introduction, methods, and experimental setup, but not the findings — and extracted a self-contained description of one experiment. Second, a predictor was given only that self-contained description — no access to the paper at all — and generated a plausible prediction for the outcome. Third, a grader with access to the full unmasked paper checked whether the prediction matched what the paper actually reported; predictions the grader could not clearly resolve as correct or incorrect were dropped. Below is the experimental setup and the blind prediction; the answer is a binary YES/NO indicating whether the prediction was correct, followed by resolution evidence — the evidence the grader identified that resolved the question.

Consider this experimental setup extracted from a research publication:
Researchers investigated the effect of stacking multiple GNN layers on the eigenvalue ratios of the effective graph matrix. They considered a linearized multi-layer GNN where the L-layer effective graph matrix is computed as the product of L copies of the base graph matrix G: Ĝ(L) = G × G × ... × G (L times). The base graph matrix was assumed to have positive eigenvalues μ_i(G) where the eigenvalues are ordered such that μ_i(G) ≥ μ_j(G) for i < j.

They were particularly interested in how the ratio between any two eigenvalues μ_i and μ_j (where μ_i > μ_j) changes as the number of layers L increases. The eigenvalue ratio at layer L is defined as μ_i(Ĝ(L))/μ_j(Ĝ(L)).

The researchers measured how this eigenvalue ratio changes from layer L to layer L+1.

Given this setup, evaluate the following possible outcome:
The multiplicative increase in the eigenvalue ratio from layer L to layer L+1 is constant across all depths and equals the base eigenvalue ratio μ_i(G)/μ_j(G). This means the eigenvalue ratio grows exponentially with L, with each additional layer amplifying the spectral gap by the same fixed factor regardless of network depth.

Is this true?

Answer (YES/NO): YES